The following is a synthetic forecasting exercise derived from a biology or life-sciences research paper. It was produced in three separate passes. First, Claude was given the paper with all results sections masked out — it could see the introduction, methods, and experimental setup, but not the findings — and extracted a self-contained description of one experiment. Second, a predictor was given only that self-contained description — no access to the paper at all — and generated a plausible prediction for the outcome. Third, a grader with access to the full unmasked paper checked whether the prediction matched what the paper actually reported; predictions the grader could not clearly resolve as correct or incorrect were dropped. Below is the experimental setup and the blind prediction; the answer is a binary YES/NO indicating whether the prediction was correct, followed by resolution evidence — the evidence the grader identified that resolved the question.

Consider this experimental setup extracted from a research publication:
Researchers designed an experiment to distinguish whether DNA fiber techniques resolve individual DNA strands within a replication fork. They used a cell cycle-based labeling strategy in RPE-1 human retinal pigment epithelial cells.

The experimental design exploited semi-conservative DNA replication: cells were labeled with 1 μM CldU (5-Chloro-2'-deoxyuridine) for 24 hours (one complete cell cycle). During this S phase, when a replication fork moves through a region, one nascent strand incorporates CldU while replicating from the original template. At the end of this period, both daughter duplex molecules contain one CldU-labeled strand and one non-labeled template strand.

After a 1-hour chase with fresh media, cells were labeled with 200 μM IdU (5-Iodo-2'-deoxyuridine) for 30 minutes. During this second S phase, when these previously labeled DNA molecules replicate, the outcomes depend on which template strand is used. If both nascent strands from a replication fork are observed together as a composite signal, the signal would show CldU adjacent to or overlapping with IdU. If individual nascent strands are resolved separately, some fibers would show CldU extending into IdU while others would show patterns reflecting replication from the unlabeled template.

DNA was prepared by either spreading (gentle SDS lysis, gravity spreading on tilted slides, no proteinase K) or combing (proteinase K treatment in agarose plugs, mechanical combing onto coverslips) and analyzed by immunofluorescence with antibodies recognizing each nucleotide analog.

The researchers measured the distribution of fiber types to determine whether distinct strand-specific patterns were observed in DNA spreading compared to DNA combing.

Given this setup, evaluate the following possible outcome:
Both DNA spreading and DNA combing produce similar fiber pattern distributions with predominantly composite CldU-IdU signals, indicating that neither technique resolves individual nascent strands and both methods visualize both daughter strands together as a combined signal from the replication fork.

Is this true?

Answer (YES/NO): NO